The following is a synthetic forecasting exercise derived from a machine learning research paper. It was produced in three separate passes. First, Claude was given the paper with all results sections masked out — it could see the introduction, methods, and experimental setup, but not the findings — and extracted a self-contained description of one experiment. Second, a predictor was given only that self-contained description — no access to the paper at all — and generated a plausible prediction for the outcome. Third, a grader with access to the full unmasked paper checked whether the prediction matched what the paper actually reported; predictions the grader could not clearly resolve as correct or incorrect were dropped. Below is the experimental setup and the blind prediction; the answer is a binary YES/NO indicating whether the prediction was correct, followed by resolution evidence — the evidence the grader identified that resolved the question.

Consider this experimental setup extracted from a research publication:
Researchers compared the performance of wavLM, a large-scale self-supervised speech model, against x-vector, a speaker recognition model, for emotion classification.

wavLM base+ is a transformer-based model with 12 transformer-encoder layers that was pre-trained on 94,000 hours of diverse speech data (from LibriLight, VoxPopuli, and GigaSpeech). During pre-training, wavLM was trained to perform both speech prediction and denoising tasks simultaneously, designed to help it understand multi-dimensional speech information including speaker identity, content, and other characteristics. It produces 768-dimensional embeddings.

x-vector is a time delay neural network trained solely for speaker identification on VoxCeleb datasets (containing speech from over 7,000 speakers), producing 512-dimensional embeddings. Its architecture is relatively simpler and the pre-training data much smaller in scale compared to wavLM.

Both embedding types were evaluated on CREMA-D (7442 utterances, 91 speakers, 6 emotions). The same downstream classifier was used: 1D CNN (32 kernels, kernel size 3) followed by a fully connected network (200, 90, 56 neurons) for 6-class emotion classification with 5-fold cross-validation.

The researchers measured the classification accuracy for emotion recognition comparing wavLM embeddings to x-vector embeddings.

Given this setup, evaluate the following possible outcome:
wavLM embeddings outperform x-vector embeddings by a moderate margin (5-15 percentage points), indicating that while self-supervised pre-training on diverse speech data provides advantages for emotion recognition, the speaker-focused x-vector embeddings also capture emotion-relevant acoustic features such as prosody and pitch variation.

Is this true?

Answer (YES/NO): NO